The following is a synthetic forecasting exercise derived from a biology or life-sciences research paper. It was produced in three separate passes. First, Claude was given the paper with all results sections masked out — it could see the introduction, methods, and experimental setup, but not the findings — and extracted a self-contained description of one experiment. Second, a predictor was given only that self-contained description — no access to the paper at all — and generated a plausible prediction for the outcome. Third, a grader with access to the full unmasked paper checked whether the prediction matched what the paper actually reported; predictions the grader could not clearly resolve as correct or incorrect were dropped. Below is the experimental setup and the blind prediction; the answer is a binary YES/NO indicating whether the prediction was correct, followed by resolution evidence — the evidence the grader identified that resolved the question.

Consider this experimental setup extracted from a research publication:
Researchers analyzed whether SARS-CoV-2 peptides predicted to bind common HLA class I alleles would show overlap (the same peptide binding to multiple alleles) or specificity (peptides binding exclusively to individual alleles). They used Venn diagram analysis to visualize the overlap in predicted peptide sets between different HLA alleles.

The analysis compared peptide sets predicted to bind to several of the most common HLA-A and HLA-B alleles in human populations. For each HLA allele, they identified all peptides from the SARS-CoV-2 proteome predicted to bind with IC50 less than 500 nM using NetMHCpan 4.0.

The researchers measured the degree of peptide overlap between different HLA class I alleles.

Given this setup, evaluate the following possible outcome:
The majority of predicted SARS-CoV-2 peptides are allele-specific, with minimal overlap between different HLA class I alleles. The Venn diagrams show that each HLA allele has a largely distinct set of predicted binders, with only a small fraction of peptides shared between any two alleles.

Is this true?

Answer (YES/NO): NO